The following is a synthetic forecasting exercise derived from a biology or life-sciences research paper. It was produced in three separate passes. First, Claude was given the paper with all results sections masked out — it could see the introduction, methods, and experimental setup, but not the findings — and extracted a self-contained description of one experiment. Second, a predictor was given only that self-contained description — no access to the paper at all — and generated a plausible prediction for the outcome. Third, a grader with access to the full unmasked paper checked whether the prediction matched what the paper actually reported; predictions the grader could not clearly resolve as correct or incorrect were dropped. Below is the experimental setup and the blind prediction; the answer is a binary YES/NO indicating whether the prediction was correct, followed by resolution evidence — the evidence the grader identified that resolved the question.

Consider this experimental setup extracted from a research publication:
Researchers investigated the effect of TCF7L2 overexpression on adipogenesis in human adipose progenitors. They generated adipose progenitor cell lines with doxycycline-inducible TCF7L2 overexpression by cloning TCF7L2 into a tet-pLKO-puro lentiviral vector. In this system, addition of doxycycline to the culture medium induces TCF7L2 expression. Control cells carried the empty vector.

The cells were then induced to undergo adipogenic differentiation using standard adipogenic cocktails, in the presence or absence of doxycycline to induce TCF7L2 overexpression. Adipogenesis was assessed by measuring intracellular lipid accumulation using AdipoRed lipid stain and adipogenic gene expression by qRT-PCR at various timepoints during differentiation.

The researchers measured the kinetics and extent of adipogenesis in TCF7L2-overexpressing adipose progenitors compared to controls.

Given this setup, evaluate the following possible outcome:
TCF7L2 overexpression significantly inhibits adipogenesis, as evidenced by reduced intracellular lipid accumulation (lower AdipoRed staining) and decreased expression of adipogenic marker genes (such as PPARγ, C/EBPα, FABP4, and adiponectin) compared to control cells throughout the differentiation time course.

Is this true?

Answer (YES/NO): NO